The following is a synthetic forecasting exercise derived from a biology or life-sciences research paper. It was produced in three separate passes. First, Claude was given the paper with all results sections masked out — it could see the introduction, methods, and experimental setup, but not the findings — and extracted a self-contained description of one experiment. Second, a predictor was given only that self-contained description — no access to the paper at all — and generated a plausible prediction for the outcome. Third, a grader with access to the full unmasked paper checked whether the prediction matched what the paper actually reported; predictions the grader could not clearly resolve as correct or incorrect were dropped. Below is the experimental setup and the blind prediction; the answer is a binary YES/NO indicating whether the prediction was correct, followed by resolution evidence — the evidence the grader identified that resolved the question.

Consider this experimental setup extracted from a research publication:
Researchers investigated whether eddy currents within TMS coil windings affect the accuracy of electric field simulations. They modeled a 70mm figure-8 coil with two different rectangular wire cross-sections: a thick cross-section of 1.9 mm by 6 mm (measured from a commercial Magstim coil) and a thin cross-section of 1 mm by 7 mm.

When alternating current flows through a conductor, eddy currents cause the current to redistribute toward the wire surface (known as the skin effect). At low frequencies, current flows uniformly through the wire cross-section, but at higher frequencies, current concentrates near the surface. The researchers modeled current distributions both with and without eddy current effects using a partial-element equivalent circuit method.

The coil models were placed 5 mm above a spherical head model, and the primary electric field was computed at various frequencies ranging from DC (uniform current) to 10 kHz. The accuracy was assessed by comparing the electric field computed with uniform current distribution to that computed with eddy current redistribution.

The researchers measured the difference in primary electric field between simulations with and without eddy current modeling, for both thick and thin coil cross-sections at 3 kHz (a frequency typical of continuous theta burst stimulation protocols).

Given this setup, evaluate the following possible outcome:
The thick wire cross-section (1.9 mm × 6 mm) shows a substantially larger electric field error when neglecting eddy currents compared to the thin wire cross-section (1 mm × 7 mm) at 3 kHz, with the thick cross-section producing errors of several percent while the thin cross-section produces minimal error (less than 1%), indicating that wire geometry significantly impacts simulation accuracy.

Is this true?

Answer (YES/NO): NO